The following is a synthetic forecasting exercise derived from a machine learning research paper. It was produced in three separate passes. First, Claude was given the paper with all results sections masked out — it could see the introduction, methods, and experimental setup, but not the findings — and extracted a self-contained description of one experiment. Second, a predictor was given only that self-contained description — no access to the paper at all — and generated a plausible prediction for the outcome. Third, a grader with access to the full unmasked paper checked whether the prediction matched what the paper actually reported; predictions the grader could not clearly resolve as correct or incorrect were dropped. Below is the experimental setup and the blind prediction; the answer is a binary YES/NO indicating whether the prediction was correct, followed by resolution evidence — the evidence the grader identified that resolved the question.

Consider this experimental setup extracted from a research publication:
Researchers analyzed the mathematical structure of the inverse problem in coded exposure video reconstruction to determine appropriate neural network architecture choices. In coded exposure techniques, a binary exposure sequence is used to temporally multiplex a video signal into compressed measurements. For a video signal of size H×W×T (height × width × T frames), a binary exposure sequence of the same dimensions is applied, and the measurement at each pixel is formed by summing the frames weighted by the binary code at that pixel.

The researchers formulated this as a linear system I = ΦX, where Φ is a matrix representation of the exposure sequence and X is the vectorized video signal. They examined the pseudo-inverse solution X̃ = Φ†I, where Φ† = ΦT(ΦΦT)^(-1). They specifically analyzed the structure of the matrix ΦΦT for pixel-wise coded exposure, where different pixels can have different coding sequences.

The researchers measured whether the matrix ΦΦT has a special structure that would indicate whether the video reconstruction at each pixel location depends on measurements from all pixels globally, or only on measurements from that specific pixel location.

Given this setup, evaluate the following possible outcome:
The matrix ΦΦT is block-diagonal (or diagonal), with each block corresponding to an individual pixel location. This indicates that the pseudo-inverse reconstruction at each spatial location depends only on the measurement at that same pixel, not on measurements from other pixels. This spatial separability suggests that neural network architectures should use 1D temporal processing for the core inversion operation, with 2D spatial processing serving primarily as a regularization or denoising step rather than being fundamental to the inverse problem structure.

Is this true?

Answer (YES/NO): NO